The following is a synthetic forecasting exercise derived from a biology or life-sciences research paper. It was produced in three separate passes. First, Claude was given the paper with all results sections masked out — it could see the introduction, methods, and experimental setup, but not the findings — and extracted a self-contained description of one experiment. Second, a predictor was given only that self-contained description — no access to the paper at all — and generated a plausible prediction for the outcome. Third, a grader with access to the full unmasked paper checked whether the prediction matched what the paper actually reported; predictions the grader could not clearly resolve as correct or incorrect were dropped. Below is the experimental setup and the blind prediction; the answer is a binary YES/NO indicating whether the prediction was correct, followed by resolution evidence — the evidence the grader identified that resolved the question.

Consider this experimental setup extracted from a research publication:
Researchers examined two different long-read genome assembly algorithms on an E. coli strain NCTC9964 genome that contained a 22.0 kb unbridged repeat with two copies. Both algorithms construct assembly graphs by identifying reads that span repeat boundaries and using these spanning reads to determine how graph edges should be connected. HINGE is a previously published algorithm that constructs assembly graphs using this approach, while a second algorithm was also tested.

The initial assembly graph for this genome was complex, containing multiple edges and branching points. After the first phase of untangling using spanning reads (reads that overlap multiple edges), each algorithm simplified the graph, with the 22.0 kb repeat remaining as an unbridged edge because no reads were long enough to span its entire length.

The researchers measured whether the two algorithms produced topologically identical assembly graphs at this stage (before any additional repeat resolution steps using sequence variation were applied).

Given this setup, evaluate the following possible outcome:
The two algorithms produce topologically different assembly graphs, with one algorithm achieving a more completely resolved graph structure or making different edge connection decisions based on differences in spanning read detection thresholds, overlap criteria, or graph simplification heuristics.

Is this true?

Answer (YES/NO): NO